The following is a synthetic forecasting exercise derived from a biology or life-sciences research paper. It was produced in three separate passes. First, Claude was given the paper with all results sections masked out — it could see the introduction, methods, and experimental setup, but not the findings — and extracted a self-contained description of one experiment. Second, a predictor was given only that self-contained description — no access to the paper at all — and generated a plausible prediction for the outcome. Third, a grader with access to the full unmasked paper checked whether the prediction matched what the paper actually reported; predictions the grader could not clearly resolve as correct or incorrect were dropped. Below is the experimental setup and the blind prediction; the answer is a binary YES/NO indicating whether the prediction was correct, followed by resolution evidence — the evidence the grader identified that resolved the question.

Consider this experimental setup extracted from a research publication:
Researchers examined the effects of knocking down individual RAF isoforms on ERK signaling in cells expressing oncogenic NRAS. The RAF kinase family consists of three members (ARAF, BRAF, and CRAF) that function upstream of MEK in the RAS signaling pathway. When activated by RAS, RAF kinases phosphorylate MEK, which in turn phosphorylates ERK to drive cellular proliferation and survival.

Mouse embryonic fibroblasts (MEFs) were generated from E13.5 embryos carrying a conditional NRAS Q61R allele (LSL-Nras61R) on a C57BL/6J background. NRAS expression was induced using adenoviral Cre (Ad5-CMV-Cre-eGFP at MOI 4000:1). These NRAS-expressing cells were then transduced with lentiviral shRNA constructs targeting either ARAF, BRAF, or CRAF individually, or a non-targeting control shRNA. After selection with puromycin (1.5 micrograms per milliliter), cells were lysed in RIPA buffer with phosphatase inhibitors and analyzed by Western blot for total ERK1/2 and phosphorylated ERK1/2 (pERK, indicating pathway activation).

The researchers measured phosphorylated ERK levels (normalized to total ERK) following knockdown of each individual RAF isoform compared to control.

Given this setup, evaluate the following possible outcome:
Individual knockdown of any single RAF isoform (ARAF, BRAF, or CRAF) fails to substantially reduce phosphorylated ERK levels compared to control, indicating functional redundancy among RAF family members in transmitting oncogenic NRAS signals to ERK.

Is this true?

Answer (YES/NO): NO